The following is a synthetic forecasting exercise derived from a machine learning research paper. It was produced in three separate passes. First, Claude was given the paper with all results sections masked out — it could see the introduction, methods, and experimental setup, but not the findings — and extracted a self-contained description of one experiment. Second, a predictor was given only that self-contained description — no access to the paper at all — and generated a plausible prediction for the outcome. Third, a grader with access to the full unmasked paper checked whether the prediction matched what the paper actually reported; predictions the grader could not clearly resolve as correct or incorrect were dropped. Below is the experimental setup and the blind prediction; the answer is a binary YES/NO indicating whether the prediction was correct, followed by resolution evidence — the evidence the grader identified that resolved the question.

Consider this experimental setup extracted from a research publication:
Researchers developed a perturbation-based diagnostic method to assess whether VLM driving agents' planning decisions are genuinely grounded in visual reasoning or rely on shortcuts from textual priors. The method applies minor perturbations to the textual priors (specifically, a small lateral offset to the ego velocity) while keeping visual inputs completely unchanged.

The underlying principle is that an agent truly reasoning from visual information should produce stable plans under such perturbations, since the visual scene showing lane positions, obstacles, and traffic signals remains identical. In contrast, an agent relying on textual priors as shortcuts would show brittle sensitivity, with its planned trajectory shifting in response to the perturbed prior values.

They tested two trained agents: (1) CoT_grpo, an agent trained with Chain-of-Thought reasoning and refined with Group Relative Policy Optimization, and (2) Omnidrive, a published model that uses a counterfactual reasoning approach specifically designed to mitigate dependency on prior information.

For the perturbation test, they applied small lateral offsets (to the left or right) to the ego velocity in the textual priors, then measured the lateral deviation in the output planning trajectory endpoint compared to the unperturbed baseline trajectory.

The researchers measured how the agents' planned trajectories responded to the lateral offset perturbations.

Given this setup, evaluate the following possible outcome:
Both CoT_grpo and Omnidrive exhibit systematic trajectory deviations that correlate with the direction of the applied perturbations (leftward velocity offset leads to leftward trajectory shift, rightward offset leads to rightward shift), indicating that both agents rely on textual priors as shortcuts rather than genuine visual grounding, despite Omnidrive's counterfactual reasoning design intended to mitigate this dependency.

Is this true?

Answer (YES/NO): YES